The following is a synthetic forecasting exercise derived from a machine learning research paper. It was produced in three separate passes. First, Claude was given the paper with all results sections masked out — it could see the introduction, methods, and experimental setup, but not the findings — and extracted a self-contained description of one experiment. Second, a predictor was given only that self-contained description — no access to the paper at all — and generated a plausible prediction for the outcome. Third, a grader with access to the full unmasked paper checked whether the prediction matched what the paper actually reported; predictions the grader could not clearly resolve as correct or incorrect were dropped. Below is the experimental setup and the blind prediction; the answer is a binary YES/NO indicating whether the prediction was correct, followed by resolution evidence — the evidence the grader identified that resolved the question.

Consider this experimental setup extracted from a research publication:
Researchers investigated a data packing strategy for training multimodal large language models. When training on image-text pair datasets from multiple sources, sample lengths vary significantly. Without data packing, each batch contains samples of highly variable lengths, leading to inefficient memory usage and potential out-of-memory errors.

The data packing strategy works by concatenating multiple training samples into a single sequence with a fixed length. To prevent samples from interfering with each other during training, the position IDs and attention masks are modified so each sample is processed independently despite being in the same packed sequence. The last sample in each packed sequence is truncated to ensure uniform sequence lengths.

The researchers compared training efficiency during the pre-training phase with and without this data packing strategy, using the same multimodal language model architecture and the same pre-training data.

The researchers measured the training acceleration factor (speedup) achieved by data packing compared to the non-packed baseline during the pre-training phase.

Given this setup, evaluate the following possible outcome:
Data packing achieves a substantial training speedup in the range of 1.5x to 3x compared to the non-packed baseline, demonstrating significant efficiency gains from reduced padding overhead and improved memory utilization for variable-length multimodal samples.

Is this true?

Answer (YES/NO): NO